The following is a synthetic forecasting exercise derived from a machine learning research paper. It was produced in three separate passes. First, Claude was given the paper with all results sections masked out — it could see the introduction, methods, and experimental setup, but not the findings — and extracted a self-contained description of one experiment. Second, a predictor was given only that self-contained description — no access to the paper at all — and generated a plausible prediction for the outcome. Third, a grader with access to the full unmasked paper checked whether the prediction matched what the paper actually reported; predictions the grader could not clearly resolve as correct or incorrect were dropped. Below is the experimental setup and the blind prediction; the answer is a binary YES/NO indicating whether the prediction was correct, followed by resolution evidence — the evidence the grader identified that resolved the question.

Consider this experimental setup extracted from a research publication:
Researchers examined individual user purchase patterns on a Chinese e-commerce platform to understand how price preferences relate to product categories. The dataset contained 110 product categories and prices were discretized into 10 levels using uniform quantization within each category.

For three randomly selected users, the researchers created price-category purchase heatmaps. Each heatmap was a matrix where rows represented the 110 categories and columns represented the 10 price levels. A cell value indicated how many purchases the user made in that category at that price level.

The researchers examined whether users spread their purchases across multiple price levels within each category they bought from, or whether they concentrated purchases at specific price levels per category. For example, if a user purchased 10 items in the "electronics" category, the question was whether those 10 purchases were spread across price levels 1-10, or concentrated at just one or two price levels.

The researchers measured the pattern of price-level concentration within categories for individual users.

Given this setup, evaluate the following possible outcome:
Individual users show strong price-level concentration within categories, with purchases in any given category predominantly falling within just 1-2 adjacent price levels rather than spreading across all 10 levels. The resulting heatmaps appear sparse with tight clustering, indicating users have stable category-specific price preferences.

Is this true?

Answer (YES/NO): YES